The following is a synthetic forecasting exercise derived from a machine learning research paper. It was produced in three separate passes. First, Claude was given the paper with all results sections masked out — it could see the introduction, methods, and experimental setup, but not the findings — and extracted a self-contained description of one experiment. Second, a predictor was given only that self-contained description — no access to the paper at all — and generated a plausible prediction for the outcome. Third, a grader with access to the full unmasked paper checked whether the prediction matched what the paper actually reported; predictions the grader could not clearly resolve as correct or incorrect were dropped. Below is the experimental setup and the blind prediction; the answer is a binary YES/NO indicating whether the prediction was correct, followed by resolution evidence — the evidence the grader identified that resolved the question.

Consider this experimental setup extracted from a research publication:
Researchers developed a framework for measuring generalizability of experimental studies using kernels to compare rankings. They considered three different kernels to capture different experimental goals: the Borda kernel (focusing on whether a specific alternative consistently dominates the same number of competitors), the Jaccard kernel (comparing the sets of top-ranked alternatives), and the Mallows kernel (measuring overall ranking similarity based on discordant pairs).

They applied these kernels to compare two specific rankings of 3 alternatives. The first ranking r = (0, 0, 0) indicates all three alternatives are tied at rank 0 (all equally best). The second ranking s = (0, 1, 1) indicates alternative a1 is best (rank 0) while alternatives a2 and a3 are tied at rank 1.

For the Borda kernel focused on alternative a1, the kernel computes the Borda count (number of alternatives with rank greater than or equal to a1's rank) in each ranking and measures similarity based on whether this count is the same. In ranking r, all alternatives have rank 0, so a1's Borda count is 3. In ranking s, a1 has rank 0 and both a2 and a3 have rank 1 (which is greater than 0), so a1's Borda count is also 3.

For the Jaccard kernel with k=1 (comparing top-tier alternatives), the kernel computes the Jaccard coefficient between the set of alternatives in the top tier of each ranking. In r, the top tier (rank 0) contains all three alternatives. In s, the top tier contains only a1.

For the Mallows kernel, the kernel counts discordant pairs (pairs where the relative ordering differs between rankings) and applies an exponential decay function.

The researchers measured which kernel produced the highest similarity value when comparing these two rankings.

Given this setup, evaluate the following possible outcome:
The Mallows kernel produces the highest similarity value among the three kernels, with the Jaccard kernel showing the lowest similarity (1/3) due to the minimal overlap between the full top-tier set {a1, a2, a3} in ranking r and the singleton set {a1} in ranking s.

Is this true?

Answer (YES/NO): NO